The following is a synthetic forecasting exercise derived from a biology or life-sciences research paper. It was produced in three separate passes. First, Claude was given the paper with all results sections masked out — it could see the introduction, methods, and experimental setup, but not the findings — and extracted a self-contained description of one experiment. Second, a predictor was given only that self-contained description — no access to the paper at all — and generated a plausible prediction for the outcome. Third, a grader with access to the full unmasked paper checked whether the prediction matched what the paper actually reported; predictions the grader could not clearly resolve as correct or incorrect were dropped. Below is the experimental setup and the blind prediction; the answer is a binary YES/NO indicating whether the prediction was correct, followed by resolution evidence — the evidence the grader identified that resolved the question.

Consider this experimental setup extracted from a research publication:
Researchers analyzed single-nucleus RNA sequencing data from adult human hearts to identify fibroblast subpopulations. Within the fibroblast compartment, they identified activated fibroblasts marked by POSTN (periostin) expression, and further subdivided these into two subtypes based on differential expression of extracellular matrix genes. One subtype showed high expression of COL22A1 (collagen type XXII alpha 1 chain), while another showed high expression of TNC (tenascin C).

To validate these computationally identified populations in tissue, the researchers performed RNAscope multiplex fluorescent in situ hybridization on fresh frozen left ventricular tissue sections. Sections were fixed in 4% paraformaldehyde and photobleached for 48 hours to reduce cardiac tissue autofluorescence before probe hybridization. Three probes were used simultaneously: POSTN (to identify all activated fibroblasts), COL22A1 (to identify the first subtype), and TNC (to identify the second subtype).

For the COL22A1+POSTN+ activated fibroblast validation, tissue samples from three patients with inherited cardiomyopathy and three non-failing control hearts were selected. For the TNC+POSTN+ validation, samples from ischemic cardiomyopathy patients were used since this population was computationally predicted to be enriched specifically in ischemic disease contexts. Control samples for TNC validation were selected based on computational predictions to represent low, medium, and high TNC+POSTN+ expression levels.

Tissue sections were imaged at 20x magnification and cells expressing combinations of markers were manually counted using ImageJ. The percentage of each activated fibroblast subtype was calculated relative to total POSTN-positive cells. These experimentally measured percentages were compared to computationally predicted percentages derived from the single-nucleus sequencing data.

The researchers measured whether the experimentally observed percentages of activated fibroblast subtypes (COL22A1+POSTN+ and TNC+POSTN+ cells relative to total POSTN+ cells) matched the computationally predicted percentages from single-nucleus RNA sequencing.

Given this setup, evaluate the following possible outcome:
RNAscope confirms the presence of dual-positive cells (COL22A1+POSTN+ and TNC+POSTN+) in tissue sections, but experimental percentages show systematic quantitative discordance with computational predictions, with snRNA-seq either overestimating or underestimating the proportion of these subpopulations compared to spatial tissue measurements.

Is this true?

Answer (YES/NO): NO